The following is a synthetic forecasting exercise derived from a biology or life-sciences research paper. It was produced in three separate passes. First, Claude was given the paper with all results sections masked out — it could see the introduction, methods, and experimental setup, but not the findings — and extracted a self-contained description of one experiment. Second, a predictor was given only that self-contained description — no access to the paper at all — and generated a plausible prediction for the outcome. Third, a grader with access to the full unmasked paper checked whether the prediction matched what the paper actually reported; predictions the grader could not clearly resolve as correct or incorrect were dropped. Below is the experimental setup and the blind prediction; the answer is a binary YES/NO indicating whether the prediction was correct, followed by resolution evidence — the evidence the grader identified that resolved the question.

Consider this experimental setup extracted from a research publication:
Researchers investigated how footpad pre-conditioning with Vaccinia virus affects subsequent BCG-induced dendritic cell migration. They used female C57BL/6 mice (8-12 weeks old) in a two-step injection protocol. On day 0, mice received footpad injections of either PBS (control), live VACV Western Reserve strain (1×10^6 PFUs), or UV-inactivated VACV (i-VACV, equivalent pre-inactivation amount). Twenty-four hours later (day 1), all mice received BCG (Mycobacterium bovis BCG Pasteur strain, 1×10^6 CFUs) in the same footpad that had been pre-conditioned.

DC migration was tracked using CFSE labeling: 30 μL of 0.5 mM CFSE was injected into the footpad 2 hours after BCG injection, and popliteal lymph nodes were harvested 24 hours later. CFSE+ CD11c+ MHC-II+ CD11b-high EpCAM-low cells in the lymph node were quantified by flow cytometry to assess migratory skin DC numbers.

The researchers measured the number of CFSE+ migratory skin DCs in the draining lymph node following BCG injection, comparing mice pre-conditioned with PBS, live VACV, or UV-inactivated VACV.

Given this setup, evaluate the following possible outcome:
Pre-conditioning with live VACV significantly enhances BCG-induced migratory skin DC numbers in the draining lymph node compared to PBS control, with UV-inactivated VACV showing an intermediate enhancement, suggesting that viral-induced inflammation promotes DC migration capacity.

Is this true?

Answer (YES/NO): NO